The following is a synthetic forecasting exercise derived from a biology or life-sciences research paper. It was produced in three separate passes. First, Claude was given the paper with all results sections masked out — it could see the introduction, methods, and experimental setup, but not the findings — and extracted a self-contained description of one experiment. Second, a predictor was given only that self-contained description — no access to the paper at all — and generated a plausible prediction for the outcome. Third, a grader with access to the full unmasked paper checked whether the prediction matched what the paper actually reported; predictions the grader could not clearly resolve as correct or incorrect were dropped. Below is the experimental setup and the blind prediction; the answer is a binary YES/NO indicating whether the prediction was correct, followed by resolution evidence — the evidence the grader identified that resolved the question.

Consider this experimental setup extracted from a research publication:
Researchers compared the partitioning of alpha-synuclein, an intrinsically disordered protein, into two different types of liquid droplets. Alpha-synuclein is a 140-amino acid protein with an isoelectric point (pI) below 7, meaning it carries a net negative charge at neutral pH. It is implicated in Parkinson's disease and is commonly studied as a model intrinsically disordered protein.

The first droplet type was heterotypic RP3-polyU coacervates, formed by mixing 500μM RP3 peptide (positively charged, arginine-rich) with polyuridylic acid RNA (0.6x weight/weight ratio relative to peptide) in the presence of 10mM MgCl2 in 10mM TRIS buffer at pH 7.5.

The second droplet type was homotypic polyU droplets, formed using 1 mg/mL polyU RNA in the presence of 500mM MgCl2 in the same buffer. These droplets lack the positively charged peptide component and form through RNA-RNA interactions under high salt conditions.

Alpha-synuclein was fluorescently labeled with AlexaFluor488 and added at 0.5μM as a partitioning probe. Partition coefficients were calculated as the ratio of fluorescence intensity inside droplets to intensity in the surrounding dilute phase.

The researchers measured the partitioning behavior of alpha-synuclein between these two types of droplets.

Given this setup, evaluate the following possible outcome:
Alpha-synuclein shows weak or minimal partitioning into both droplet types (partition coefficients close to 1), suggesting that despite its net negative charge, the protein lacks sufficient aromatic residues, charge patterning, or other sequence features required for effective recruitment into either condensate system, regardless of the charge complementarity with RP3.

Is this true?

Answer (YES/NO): NO